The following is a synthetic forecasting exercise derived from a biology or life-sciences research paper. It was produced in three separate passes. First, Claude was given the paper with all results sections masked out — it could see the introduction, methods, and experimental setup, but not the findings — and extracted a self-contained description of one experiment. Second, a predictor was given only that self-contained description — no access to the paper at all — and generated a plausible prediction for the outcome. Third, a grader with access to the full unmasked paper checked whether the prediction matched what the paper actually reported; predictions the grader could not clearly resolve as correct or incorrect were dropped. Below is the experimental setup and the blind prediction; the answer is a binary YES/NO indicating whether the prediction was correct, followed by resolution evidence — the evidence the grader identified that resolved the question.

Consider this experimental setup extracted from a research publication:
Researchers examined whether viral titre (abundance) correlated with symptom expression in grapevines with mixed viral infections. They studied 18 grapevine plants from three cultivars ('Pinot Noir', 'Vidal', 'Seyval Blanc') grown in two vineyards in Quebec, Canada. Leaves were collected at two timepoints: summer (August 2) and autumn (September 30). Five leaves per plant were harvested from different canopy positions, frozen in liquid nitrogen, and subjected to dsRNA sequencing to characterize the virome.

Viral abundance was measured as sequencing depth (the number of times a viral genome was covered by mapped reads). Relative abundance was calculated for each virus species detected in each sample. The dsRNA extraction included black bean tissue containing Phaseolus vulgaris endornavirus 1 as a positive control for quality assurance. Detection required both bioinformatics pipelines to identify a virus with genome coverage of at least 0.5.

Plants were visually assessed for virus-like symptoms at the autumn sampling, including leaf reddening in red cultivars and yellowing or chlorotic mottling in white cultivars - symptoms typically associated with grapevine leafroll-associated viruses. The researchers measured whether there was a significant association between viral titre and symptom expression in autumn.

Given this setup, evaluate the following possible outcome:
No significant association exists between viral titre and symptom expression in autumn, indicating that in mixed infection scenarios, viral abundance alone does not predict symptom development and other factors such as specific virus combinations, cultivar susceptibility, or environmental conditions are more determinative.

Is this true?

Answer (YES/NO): YES